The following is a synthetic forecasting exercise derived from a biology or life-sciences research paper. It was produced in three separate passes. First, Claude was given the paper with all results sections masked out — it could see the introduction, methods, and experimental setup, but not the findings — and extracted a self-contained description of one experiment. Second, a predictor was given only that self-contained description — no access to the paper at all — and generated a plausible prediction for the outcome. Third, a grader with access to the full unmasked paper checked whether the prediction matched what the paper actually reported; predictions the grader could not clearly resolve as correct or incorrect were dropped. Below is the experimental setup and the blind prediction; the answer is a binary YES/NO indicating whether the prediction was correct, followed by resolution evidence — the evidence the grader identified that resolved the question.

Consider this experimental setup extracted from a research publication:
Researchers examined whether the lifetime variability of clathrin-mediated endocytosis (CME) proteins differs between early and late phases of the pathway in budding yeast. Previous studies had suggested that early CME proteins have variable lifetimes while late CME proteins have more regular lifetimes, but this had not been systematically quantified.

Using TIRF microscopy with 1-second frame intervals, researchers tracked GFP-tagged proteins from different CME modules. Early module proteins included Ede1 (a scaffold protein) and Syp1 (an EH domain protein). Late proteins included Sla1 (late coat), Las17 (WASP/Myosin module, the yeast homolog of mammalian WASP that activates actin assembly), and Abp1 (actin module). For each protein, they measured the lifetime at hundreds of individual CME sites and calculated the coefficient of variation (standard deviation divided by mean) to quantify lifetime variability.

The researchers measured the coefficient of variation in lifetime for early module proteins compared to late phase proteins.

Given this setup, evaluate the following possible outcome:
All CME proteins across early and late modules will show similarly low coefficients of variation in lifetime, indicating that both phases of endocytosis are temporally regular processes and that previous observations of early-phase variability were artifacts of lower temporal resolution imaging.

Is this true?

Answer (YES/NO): NO